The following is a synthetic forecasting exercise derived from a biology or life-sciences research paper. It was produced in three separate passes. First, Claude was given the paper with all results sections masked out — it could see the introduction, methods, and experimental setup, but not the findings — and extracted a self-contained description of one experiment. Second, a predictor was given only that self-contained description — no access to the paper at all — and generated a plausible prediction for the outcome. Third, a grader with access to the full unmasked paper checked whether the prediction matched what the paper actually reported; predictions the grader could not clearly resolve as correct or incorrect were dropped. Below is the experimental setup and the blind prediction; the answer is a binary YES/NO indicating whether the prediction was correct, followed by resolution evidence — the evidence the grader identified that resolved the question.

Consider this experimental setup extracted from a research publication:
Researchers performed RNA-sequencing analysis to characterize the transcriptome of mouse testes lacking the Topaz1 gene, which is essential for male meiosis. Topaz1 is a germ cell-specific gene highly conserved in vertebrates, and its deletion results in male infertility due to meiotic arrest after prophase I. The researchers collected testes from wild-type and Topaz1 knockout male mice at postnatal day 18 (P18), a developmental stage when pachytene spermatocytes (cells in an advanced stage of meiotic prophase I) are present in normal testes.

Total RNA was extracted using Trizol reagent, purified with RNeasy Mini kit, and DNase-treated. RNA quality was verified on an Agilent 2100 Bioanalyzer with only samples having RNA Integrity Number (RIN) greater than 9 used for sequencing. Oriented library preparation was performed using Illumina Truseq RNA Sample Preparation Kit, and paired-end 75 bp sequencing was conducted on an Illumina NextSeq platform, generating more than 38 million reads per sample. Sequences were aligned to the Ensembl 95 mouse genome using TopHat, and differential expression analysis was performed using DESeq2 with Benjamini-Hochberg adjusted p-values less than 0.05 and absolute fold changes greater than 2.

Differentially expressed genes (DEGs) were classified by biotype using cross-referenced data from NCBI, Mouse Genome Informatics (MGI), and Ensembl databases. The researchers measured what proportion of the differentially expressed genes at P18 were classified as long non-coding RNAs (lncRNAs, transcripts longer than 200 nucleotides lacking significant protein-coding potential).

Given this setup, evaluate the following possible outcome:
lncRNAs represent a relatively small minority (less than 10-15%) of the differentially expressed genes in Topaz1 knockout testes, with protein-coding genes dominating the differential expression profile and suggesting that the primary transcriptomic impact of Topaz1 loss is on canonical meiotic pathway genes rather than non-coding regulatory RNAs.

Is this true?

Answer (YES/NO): NO